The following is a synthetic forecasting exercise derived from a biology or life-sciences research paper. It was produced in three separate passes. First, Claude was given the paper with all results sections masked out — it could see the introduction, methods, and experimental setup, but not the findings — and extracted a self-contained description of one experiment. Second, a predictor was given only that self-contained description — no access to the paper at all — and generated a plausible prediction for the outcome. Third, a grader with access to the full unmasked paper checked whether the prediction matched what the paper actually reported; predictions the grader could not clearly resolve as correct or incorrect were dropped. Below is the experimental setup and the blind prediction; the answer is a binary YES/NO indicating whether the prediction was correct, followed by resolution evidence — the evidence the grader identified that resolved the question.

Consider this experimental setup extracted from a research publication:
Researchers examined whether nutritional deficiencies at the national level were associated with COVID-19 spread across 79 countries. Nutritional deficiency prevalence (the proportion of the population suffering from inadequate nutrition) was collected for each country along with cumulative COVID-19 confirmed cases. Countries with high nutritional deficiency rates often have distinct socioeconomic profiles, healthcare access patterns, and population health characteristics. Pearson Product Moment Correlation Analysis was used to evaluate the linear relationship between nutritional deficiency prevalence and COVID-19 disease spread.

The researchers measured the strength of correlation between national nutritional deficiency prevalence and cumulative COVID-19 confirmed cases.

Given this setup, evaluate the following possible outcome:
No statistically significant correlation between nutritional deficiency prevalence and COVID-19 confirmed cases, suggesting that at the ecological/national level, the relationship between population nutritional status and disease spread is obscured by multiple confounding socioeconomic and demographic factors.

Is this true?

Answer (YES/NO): NO